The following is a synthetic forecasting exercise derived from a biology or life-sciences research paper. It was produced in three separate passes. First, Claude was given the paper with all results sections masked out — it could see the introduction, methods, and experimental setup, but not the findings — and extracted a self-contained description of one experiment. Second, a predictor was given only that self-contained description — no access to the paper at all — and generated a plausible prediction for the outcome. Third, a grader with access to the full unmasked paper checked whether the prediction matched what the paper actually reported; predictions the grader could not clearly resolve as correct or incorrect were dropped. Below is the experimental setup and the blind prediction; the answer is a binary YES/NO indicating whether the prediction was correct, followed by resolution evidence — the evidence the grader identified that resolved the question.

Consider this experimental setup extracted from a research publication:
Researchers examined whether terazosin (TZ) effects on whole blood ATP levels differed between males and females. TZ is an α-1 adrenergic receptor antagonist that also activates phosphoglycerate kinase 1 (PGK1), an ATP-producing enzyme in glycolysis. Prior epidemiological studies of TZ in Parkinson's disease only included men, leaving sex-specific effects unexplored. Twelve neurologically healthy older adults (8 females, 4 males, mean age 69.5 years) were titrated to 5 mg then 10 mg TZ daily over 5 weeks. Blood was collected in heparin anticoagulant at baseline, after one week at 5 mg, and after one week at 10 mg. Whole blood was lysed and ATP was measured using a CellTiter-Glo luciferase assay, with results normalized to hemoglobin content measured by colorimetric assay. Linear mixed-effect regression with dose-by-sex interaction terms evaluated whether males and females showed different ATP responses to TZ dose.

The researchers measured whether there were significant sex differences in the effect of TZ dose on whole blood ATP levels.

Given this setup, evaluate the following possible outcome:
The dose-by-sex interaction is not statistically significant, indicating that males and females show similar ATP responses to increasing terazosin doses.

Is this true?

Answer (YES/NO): YES